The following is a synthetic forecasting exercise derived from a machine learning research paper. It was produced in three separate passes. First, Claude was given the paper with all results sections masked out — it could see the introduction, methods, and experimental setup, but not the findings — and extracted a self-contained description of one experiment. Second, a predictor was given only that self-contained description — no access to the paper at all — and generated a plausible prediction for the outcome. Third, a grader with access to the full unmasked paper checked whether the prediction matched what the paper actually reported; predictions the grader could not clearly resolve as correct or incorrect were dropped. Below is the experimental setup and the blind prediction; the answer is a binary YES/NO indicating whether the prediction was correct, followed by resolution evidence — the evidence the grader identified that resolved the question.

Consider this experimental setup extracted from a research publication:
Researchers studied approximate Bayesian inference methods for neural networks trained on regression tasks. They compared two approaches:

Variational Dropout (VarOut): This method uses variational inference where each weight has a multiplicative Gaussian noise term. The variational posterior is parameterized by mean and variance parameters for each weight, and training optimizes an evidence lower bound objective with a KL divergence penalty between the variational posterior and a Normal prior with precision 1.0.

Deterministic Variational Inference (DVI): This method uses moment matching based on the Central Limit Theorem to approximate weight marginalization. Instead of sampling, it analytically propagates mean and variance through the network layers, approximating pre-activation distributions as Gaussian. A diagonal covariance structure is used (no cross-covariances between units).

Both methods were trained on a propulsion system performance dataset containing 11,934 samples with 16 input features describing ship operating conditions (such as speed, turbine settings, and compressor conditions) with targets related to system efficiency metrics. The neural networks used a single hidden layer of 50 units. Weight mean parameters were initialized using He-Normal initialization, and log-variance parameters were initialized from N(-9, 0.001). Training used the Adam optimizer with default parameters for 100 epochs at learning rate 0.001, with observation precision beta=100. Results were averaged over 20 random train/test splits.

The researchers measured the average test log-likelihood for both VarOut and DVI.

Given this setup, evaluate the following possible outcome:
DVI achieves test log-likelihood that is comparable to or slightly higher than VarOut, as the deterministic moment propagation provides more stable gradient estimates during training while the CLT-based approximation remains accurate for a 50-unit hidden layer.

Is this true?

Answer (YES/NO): NO